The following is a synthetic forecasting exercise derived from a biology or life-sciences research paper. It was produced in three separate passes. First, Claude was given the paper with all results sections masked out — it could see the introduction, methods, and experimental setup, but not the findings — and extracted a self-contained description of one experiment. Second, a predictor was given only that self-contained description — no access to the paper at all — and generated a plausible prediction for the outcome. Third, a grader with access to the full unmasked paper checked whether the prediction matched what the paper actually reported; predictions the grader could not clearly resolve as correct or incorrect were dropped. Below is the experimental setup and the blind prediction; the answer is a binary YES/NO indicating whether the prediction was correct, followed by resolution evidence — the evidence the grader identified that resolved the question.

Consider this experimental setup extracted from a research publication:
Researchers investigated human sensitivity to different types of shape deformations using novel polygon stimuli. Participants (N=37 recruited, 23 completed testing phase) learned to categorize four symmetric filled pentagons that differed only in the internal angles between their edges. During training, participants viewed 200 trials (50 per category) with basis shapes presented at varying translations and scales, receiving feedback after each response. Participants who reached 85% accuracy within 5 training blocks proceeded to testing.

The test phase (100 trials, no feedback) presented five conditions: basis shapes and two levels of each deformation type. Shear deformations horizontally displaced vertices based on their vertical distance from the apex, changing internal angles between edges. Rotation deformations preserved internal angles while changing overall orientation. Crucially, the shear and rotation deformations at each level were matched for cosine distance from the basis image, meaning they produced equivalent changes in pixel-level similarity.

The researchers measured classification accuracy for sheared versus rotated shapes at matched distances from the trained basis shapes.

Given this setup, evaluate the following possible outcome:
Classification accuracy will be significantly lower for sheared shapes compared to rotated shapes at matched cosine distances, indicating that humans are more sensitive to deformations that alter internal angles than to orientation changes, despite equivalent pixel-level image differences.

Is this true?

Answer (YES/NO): YES